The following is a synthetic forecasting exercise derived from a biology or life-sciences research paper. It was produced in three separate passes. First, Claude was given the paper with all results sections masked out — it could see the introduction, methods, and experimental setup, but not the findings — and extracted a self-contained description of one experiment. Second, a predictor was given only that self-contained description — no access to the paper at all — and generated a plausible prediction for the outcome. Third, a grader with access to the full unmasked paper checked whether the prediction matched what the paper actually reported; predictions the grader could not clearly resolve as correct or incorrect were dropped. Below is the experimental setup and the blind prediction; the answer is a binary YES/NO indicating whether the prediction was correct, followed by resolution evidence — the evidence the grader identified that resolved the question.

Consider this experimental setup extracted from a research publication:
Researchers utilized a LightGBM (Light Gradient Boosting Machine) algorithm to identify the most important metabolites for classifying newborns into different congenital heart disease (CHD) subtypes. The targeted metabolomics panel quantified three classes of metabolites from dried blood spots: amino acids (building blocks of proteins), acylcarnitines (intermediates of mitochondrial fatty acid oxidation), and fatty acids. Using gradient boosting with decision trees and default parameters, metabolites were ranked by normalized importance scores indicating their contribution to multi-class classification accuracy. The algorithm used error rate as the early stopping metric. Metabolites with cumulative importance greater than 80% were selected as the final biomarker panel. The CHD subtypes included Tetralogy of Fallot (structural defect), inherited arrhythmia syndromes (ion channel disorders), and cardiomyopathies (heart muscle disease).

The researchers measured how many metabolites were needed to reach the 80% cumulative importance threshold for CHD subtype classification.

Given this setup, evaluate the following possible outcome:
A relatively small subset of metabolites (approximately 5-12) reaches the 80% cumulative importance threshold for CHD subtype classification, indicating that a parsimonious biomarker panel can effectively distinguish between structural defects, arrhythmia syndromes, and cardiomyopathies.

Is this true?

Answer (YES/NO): YES